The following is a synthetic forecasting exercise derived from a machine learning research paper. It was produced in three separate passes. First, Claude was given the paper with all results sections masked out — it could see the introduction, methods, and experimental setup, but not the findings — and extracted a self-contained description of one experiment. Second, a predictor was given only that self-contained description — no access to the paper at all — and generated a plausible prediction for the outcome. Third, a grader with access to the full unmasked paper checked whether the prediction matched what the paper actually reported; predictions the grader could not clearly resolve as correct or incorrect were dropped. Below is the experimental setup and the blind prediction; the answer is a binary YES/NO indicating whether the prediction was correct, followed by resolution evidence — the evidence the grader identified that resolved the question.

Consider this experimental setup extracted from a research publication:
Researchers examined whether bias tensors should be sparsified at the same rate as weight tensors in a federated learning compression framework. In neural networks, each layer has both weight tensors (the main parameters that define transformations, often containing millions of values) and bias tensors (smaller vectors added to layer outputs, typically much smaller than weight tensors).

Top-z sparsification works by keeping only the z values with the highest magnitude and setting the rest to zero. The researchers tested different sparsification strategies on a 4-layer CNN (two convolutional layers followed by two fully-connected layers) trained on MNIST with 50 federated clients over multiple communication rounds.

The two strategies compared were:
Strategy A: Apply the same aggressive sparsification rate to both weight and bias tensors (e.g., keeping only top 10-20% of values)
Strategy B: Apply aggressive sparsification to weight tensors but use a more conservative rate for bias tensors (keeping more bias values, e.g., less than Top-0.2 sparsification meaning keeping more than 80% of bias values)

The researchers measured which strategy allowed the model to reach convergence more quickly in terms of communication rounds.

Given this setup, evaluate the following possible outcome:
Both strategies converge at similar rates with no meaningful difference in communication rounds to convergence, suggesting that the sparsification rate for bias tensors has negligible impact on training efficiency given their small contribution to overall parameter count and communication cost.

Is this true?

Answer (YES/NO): NO